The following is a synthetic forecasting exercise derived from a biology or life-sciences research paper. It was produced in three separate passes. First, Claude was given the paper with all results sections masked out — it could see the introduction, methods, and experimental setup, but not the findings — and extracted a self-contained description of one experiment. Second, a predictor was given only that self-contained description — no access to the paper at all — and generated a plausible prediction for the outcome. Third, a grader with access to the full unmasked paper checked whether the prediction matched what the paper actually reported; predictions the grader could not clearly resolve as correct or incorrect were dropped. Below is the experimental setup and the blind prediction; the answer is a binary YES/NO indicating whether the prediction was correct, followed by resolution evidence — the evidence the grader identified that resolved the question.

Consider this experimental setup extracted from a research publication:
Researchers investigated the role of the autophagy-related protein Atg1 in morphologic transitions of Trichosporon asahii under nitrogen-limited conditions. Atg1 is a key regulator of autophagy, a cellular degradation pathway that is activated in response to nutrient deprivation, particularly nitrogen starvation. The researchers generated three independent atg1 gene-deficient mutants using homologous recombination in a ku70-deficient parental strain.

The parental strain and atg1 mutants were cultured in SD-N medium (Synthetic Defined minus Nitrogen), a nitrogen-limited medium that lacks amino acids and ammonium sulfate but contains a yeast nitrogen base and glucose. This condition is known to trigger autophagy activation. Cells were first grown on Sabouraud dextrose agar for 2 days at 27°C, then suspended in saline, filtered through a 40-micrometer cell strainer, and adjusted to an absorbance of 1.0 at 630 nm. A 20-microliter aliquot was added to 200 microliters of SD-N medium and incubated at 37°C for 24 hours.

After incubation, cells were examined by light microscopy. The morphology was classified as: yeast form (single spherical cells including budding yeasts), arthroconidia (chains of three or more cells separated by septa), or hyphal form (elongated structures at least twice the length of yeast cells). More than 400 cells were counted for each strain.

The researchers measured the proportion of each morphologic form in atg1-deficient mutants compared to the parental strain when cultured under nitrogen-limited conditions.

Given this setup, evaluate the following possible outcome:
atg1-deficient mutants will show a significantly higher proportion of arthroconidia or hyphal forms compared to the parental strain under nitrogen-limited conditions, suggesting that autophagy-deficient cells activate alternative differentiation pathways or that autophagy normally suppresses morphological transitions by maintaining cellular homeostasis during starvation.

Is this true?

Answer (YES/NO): NO